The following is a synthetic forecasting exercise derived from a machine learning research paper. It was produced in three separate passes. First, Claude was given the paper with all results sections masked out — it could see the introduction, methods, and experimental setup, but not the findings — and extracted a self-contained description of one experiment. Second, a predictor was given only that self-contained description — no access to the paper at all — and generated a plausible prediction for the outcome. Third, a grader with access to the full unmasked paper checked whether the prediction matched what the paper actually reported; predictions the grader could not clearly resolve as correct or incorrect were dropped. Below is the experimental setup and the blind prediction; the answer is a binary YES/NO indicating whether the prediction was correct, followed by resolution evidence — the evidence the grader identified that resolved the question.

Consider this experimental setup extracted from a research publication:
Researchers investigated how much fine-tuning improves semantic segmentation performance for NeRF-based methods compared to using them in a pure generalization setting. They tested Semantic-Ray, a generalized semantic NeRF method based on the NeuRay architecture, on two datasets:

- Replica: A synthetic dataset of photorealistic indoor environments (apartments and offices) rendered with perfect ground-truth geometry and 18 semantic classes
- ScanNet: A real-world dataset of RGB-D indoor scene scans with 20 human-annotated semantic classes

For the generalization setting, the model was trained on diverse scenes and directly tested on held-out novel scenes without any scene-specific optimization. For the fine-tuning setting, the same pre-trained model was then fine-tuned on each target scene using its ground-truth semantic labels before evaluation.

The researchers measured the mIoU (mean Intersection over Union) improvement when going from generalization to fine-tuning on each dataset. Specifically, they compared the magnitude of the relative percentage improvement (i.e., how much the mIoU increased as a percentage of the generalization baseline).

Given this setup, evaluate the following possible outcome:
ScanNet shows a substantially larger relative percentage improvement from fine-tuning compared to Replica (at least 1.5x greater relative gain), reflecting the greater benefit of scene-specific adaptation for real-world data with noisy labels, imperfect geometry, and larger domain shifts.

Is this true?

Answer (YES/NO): NO